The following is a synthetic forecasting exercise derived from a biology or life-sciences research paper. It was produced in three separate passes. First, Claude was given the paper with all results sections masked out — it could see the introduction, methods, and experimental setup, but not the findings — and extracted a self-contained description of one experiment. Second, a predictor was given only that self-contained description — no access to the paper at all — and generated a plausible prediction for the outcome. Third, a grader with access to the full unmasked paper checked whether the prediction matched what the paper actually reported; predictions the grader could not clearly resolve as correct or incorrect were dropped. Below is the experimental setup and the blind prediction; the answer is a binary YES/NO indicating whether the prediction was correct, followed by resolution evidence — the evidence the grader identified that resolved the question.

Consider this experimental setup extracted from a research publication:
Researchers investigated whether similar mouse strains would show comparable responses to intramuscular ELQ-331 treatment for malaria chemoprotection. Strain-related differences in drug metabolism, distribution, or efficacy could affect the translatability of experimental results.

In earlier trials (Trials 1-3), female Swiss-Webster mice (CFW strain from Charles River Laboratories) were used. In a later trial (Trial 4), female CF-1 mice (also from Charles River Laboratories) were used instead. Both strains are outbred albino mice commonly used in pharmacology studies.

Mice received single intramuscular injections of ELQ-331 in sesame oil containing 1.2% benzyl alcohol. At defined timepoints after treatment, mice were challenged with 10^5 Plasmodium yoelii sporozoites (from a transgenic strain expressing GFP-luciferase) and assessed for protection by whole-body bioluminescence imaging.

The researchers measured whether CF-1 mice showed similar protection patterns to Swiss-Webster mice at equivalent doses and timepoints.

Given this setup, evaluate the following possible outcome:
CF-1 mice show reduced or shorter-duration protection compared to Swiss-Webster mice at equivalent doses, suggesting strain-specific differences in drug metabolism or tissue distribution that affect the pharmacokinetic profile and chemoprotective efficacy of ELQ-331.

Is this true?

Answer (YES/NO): NO